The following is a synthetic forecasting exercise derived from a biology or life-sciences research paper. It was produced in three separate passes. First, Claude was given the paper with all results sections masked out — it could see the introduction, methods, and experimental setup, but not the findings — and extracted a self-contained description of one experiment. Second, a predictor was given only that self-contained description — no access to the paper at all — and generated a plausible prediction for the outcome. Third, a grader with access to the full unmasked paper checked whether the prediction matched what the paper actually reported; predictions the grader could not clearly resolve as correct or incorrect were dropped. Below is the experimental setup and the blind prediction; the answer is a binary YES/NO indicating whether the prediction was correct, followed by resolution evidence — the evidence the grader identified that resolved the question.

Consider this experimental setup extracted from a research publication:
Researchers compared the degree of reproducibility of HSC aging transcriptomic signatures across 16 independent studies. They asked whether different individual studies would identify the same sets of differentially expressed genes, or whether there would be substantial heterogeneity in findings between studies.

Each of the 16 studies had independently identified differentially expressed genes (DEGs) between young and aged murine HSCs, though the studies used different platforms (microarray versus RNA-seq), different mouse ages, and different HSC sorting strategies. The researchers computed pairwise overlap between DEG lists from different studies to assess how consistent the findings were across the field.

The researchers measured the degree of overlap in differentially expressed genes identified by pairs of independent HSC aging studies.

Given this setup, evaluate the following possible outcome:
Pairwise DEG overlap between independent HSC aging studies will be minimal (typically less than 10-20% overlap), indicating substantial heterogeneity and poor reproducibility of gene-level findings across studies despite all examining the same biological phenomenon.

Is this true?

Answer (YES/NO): YES